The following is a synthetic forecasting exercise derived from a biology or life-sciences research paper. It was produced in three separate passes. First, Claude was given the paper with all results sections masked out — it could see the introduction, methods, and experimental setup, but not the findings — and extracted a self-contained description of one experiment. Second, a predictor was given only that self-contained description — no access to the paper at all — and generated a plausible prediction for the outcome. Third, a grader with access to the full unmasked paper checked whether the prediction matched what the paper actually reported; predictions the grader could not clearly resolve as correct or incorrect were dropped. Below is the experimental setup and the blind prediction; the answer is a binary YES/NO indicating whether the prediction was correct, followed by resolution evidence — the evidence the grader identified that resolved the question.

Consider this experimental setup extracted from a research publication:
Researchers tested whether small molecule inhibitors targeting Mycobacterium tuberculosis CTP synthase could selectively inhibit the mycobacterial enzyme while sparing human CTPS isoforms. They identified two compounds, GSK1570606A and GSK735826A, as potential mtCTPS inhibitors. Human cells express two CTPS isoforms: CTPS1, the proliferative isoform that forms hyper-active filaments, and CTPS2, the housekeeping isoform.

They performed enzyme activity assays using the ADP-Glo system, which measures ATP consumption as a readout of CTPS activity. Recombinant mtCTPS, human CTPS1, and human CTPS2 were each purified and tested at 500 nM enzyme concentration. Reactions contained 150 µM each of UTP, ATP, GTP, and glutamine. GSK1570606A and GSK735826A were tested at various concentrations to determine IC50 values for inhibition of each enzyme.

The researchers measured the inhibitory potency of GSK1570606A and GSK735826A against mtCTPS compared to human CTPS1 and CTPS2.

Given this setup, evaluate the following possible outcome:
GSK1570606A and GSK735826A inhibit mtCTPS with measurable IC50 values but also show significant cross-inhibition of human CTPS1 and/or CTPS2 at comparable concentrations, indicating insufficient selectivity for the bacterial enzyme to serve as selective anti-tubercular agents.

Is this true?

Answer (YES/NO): NO